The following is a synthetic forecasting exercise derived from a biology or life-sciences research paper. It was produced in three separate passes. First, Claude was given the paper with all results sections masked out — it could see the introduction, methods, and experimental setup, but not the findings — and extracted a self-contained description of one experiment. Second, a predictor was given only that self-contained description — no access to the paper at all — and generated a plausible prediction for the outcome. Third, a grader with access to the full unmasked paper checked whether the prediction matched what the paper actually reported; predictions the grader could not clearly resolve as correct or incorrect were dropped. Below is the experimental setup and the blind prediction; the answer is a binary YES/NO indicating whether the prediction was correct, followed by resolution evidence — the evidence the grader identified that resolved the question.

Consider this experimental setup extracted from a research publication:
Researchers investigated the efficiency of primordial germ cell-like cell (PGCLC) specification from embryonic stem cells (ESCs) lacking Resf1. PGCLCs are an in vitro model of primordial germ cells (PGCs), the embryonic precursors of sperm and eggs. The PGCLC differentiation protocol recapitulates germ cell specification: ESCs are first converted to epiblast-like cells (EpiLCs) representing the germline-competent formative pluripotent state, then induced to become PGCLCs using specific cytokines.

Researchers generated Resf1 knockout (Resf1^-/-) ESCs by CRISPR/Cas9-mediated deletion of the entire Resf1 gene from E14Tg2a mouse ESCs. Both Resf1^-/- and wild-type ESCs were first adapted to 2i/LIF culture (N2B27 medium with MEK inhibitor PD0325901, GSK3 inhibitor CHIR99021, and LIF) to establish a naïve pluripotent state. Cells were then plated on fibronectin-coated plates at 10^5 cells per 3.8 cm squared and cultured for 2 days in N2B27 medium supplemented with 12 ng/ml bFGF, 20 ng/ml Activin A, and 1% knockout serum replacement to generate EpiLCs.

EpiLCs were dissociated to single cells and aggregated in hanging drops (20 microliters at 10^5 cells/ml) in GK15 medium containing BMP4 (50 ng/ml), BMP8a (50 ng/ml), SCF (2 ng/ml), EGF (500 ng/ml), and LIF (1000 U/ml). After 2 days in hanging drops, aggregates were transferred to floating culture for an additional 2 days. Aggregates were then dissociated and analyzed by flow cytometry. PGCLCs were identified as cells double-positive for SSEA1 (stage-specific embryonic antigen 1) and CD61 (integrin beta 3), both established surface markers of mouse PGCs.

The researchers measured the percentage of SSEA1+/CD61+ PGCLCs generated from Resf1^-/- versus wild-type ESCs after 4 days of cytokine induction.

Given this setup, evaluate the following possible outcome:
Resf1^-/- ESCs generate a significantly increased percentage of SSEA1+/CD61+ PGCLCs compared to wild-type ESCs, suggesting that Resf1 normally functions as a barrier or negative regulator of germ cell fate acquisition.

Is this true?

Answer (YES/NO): NO